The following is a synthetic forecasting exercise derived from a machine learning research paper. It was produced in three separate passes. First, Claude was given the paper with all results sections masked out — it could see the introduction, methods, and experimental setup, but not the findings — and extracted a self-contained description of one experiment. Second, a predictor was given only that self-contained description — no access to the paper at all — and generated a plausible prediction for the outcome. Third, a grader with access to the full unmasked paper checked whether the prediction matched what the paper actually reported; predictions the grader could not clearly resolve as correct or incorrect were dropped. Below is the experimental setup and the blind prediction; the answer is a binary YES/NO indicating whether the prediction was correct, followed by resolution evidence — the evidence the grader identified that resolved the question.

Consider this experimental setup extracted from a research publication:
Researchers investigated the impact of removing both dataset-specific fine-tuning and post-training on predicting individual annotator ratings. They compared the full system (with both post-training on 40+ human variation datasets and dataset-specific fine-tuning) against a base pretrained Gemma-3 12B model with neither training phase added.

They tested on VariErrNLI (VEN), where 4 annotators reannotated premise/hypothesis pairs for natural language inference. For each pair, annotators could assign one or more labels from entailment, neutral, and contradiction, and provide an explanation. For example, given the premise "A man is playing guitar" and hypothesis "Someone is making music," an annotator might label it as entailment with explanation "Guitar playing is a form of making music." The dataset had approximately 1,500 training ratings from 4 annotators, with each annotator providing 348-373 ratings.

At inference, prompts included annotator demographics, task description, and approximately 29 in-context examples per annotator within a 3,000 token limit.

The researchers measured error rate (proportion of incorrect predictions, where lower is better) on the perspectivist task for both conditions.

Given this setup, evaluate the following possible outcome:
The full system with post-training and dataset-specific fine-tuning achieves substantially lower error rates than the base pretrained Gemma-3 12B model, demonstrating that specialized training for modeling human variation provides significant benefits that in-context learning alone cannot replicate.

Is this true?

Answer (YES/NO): NO